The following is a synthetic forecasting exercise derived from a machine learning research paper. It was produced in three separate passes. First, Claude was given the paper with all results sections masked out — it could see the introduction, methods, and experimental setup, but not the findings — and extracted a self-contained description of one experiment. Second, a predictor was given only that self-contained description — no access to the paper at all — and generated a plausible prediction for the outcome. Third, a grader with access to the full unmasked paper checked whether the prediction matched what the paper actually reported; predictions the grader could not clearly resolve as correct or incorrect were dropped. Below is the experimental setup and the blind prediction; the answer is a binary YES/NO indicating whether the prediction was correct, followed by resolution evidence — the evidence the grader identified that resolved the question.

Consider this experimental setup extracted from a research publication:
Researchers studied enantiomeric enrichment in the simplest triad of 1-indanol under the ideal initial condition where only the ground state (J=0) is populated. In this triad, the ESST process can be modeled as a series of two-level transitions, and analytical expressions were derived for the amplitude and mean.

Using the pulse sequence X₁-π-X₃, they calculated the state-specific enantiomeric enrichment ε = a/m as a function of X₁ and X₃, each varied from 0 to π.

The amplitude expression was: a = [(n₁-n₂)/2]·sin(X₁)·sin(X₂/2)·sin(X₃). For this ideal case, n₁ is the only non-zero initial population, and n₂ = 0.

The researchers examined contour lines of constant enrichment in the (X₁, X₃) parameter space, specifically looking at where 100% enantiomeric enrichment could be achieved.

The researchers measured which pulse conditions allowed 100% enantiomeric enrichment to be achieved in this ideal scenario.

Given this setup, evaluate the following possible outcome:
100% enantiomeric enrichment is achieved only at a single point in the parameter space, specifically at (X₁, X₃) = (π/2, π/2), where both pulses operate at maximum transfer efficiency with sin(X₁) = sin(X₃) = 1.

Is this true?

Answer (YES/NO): NO